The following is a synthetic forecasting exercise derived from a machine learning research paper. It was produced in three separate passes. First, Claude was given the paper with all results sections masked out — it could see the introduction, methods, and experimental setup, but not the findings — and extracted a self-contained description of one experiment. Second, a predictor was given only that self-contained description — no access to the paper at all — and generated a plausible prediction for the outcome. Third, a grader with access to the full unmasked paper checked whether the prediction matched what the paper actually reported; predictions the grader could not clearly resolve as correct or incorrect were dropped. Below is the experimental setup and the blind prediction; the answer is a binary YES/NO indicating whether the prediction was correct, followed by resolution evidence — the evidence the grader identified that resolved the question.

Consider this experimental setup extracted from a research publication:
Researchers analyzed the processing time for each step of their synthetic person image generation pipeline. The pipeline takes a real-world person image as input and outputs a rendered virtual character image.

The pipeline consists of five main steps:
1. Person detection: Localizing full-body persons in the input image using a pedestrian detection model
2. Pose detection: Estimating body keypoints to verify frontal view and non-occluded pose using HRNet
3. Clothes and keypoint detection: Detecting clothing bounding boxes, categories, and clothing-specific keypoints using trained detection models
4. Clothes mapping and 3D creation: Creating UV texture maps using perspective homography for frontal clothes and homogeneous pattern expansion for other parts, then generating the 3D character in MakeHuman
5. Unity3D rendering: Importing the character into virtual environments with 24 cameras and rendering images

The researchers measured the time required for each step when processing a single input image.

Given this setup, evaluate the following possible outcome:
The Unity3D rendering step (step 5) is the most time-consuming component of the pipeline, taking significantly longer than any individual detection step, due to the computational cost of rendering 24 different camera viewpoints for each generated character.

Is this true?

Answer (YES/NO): NO